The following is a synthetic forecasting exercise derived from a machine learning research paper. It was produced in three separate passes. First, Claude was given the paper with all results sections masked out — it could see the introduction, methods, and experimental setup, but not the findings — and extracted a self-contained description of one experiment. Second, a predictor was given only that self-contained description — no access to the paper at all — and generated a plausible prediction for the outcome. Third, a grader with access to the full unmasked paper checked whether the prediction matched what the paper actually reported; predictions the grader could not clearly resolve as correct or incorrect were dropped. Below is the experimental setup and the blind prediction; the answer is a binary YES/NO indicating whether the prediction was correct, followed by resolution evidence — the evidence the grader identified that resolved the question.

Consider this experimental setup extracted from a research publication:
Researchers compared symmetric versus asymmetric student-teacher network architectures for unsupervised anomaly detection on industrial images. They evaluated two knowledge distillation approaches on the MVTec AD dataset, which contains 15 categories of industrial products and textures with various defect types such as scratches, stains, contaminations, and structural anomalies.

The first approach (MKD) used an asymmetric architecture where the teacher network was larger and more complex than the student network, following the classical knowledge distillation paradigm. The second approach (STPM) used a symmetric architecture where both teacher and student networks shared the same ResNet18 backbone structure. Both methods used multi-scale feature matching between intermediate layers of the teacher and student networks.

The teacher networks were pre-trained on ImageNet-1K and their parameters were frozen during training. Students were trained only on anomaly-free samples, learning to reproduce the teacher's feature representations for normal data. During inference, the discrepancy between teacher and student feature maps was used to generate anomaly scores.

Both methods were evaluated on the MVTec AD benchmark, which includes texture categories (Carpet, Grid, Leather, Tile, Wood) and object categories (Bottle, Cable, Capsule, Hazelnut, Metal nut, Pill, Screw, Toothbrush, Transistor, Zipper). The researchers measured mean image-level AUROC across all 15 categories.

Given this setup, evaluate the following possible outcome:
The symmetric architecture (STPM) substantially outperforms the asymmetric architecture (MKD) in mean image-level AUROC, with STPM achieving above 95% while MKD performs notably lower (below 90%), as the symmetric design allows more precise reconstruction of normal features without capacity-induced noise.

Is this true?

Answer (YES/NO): YES